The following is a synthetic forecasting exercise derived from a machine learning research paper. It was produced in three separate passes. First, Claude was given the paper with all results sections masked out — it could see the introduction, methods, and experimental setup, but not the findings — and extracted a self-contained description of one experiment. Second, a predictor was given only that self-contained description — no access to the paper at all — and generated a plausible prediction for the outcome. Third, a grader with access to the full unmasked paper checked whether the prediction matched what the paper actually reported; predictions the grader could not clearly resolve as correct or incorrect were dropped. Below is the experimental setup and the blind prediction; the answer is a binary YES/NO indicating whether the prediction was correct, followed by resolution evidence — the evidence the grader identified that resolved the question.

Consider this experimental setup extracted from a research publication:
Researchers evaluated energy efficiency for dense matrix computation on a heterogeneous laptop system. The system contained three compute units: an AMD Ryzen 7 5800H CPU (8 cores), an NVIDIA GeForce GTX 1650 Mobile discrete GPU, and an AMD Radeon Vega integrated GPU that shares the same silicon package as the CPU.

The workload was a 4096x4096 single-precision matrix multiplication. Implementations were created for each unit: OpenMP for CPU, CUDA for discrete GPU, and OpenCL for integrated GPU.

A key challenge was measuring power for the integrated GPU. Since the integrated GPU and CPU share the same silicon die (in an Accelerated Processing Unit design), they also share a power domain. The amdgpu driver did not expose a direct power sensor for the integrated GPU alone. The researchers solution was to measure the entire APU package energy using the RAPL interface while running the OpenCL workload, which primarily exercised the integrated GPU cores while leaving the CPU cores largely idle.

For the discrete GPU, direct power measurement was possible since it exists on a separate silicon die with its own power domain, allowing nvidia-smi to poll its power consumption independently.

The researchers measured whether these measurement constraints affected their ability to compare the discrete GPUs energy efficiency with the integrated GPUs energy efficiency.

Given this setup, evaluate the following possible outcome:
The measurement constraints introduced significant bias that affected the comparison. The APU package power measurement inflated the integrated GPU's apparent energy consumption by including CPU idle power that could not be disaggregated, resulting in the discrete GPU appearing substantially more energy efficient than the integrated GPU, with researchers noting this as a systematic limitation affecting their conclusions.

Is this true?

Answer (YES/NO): NO